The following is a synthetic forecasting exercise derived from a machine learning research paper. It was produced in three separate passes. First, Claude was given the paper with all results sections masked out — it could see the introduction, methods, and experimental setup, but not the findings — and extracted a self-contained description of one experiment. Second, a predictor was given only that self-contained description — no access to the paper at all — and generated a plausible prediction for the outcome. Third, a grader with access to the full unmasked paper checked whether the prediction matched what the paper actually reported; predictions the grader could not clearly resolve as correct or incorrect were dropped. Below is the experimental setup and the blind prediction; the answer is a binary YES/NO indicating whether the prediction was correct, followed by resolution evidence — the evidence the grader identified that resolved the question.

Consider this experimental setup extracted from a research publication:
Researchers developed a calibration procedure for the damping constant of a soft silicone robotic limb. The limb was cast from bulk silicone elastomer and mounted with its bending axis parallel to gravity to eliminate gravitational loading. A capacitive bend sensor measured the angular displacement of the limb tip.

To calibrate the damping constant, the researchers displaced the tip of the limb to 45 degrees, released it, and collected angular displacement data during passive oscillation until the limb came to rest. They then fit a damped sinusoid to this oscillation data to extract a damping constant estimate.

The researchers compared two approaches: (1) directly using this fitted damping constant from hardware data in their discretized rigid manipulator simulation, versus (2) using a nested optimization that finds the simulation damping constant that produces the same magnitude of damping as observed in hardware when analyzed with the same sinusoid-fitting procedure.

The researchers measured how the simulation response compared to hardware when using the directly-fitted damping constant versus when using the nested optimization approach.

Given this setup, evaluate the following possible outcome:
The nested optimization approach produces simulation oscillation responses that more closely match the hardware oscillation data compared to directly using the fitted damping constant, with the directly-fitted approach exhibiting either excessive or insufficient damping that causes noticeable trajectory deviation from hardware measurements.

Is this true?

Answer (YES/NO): YES